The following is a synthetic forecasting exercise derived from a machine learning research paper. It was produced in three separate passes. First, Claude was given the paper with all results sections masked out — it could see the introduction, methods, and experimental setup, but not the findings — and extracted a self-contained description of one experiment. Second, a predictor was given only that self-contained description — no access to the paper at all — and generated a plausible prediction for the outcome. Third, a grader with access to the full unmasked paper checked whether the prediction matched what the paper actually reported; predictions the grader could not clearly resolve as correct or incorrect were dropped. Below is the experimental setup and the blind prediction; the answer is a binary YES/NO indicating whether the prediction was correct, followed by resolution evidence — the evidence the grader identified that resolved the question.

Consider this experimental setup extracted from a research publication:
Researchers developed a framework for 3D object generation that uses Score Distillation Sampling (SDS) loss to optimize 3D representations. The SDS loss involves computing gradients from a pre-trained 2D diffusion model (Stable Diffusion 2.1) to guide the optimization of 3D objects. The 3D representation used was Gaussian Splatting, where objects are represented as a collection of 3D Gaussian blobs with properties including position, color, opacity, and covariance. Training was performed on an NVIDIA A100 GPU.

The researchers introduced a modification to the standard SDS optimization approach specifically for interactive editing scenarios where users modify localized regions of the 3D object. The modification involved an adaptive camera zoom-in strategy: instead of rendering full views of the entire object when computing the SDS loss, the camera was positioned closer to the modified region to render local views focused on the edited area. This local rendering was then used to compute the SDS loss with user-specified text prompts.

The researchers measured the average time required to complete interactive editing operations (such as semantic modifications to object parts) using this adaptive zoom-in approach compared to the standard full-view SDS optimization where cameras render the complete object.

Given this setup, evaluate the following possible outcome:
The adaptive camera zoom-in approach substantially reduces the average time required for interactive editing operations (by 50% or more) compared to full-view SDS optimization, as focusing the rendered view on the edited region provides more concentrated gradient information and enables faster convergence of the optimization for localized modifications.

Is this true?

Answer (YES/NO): YES